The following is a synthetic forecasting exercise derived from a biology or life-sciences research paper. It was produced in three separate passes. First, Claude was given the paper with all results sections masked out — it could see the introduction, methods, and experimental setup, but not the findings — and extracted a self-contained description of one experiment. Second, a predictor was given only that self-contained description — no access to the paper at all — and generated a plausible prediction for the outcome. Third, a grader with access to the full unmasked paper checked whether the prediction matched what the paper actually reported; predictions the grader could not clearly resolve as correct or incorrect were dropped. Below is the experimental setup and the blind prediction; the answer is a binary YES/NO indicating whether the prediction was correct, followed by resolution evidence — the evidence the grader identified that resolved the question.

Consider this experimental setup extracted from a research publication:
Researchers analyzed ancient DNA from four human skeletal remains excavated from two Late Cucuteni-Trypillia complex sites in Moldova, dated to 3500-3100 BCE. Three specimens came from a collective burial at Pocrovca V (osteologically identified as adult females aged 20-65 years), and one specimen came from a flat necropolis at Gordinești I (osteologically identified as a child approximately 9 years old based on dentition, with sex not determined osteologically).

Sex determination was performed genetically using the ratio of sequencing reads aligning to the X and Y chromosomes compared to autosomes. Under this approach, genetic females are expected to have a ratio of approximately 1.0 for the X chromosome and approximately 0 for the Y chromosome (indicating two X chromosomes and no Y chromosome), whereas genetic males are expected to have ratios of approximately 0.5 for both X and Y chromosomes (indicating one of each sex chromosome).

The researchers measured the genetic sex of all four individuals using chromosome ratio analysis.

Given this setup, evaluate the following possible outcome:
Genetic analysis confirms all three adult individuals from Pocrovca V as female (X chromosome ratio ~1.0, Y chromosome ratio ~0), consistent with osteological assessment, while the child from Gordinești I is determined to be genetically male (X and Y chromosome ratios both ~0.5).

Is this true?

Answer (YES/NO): NO